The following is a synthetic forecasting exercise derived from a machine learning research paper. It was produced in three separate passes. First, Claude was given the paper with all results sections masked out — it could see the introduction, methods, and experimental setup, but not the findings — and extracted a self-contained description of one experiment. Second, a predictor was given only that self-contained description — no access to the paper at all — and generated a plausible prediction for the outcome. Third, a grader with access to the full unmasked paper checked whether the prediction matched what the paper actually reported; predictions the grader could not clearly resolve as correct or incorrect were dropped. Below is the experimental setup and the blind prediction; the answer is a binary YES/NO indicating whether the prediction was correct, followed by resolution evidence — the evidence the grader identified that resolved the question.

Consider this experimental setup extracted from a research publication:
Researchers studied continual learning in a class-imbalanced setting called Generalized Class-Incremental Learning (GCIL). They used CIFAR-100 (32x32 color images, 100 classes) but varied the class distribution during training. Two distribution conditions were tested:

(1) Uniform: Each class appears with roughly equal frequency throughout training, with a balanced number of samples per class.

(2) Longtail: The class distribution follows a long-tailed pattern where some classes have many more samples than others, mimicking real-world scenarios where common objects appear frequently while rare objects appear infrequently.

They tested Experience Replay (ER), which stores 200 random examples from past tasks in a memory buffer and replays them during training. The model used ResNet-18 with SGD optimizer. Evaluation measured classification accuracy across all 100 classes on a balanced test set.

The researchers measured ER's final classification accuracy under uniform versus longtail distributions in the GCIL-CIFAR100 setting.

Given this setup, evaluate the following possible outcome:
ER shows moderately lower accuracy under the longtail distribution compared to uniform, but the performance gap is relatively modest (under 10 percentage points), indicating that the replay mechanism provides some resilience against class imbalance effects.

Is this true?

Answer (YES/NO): NO